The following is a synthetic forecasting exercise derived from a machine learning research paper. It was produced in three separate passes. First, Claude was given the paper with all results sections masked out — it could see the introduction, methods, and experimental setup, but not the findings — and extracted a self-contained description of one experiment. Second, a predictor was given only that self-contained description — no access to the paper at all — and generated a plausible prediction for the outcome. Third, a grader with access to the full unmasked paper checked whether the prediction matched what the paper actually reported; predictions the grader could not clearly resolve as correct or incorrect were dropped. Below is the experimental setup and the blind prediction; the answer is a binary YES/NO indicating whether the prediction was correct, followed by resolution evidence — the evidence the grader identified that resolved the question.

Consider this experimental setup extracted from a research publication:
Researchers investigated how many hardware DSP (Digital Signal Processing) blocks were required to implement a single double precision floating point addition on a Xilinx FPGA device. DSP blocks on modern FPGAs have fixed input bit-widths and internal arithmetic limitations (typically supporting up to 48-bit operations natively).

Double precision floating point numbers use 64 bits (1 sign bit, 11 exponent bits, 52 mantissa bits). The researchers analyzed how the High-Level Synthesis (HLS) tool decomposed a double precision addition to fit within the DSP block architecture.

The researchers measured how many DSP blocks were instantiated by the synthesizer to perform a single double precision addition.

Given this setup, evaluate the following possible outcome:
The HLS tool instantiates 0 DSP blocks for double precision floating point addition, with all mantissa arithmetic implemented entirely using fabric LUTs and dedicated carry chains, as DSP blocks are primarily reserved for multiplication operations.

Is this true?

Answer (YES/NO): NO